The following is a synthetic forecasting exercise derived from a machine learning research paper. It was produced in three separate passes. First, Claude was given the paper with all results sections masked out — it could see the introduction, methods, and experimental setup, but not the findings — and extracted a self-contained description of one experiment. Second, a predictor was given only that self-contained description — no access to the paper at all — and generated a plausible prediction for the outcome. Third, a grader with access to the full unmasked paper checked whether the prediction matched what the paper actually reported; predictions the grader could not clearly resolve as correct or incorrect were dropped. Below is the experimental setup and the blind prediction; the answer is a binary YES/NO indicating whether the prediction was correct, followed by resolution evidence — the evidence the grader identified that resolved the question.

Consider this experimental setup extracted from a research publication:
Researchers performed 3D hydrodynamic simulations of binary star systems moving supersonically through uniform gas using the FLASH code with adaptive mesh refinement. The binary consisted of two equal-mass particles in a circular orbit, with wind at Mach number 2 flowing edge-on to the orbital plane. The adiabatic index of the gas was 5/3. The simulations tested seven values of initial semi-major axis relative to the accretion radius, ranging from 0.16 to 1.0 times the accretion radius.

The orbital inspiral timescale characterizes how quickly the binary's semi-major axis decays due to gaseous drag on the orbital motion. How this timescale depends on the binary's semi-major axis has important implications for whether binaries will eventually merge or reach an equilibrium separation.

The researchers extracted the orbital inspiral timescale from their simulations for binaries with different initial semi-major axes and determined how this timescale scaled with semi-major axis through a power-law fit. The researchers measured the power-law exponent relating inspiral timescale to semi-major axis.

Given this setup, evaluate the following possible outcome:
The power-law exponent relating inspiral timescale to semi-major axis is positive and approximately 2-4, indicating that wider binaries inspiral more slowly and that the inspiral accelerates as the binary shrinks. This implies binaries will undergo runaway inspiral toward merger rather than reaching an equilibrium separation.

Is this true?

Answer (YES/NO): NO